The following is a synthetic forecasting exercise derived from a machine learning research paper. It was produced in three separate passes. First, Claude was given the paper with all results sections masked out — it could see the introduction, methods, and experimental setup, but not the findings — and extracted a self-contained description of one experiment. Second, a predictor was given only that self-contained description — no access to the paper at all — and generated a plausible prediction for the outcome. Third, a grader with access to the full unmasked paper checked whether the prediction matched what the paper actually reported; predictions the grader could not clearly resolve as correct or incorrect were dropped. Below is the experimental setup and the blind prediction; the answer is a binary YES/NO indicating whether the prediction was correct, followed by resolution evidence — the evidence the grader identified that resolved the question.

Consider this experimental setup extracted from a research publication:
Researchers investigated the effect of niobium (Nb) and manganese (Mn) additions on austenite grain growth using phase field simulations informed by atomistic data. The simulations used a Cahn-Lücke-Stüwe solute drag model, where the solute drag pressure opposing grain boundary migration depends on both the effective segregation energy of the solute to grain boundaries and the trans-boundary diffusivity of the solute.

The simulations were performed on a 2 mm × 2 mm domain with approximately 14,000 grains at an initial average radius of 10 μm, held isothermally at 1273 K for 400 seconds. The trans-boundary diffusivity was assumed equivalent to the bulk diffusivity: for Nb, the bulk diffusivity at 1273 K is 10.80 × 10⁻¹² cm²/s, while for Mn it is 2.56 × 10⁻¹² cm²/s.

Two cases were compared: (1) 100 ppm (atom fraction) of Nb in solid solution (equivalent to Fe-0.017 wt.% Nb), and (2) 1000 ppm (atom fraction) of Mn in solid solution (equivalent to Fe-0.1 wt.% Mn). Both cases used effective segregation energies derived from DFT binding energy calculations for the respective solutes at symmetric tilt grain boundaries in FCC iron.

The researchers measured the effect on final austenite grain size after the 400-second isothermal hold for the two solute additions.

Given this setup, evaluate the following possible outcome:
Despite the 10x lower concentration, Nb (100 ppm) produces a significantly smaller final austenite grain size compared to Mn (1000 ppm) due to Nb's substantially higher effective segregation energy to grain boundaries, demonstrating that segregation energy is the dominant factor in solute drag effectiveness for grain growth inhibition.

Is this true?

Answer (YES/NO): YES